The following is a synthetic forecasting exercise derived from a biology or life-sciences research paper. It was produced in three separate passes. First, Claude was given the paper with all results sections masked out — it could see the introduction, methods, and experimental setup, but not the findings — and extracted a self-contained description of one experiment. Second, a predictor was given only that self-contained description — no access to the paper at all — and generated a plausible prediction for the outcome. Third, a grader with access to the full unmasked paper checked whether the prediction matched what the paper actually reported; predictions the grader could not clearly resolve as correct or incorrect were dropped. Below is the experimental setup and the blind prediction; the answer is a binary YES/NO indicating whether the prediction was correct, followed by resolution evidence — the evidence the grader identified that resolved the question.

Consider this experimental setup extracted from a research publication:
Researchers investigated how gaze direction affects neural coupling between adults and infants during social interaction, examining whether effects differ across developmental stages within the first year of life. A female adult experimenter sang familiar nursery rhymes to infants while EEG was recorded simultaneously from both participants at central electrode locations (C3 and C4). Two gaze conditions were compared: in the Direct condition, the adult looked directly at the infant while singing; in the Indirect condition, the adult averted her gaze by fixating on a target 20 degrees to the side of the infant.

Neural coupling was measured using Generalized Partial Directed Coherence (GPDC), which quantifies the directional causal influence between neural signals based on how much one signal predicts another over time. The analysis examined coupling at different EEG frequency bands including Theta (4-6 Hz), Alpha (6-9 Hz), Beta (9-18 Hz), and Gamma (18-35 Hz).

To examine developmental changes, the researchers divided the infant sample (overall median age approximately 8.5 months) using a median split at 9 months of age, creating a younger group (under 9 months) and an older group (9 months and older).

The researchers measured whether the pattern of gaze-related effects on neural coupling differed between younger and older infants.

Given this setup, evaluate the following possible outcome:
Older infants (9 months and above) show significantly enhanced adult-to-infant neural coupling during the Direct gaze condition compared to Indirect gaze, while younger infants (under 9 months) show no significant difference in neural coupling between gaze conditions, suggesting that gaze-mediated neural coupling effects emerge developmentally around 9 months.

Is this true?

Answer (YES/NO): NO